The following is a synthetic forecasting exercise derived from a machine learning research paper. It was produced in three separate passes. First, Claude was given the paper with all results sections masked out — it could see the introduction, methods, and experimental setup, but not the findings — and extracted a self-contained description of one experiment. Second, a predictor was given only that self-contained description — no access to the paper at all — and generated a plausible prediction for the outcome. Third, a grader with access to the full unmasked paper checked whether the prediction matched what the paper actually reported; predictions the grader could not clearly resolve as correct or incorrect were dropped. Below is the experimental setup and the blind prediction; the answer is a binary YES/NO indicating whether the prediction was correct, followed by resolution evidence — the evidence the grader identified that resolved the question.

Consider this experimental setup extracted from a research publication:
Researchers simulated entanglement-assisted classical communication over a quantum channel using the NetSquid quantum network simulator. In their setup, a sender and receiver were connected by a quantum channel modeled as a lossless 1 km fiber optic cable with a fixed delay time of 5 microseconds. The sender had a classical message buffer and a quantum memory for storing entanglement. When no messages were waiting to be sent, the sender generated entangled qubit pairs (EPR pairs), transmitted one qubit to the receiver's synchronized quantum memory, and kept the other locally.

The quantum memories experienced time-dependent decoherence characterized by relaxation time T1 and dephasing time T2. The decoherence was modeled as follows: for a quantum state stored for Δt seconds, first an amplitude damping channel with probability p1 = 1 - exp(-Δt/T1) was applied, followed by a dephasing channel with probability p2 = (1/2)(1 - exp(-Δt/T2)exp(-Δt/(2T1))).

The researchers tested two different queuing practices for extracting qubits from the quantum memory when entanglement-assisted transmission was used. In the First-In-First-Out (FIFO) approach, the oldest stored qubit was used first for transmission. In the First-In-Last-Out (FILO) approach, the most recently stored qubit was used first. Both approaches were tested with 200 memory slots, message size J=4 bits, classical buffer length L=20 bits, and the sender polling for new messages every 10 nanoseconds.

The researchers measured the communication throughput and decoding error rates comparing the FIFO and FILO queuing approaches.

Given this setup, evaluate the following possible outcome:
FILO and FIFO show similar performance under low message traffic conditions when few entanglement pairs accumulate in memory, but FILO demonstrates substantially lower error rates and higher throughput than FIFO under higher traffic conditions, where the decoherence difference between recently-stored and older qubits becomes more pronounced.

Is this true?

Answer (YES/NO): NO